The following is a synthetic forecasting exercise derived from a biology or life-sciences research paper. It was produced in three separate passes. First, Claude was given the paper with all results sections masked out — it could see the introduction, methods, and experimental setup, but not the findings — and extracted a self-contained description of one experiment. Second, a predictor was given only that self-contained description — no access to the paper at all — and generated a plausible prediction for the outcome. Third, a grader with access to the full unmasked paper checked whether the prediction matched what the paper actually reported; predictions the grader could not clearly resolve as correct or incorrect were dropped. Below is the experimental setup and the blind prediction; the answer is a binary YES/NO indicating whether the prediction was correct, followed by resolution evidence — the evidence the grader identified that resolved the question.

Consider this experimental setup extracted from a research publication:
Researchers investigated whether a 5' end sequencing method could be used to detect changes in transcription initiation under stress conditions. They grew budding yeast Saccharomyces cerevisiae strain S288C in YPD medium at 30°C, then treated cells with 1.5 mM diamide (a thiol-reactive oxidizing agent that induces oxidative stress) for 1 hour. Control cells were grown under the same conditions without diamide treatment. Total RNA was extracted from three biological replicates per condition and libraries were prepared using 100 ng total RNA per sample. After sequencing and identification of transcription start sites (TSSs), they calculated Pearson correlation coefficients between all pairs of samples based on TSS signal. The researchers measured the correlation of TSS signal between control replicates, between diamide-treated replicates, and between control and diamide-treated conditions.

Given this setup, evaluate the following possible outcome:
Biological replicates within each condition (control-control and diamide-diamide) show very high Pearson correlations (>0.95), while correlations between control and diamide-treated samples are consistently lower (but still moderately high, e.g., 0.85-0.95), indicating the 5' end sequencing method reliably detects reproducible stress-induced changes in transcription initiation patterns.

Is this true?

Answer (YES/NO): NO